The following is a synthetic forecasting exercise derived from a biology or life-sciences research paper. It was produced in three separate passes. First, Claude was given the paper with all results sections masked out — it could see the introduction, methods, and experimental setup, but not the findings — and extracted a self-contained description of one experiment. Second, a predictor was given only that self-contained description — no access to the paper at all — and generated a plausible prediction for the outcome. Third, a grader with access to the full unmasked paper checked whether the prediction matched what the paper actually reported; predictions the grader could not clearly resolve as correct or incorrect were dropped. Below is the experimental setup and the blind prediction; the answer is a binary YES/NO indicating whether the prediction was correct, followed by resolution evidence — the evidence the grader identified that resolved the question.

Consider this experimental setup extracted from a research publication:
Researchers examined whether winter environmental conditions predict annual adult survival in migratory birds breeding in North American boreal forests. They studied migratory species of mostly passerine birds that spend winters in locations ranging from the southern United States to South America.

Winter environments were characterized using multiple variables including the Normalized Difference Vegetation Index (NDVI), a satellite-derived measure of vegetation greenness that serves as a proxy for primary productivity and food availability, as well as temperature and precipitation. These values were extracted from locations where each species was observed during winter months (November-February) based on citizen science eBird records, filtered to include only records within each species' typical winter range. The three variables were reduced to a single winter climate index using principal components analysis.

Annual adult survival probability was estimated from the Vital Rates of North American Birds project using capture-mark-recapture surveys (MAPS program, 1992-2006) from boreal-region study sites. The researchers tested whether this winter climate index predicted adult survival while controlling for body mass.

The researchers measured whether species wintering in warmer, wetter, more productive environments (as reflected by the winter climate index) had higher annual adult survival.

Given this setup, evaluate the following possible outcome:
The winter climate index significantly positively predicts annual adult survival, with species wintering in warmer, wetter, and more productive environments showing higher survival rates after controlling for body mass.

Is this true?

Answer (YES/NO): NO